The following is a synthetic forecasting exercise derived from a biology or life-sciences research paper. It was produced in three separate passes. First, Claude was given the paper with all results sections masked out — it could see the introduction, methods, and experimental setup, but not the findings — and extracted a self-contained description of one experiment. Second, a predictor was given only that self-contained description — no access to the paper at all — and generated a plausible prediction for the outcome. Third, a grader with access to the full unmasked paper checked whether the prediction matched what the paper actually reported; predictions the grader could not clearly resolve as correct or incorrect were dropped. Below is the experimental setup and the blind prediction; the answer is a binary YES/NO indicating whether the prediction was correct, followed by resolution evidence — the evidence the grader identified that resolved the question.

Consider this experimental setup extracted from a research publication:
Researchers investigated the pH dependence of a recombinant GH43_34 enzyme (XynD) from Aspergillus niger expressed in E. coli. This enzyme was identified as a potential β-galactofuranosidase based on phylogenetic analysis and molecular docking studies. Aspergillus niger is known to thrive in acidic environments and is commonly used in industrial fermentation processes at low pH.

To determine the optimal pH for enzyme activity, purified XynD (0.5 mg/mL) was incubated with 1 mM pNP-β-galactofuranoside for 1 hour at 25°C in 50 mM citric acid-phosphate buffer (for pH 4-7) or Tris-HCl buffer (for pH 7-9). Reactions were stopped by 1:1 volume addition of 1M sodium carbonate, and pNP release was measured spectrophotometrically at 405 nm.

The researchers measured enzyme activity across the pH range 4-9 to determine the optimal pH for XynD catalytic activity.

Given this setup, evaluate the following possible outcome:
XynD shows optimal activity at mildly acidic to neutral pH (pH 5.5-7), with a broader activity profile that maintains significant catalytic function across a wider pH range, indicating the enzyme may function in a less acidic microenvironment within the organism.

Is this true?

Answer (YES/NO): NO